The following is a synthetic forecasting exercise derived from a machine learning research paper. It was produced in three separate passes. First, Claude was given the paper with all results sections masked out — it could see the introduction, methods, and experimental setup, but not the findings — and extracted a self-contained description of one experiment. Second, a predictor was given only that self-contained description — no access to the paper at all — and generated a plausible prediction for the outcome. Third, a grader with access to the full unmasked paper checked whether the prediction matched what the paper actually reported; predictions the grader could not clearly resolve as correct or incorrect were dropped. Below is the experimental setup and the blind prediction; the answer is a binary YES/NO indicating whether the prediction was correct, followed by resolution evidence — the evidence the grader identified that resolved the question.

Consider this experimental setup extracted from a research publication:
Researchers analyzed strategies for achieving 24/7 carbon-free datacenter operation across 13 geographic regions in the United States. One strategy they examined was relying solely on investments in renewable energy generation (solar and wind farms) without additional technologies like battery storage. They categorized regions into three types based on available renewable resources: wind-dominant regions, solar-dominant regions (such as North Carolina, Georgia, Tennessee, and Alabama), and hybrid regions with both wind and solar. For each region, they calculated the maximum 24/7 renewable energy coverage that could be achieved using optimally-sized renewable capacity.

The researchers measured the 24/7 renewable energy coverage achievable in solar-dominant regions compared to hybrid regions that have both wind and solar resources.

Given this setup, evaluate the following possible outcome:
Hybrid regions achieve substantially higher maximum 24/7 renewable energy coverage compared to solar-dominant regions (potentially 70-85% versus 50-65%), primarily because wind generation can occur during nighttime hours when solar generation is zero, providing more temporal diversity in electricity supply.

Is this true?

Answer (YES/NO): NO